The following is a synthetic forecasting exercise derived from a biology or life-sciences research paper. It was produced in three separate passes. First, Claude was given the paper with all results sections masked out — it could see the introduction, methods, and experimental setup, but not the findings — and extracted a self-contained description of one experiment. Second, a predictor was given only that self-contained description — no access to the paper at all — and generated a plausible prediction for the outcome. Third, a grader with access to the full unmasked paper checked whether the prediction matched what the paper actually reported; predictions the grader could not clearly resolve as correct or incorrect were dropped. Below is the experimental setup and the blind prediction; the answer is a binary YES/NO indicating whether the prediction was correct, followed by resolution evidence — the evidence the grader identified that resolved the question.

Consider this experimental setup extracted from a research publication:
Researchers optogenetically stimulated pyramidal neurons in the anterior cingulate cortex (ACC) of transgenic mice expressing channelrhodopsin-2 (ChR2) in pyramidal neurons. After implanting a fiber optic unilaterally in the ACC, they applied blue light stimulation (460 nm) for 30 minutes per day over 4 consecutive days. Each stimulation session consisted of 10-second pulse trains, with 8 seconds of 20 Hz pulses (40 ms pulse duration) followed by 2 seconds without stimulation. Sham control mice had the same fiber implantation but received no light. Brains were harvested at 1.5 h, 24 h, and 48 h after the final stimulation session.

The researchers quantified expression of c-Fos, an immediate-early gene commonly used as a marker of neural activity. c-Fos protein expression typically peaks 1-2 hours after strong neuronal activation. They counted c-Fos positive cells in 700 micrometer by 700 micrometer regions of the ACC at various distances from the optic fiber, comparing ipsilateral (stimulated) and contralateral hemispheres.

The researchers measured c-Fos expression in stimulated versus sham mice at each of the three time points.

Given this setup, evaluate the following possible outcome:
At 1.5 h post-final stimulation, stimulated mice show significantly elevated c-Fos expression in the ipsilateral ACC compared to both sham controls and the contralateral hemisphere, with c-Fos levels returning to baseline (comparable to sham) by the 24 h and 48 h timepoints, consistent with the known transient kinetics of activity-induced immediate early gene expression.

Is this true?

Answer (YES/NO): YES